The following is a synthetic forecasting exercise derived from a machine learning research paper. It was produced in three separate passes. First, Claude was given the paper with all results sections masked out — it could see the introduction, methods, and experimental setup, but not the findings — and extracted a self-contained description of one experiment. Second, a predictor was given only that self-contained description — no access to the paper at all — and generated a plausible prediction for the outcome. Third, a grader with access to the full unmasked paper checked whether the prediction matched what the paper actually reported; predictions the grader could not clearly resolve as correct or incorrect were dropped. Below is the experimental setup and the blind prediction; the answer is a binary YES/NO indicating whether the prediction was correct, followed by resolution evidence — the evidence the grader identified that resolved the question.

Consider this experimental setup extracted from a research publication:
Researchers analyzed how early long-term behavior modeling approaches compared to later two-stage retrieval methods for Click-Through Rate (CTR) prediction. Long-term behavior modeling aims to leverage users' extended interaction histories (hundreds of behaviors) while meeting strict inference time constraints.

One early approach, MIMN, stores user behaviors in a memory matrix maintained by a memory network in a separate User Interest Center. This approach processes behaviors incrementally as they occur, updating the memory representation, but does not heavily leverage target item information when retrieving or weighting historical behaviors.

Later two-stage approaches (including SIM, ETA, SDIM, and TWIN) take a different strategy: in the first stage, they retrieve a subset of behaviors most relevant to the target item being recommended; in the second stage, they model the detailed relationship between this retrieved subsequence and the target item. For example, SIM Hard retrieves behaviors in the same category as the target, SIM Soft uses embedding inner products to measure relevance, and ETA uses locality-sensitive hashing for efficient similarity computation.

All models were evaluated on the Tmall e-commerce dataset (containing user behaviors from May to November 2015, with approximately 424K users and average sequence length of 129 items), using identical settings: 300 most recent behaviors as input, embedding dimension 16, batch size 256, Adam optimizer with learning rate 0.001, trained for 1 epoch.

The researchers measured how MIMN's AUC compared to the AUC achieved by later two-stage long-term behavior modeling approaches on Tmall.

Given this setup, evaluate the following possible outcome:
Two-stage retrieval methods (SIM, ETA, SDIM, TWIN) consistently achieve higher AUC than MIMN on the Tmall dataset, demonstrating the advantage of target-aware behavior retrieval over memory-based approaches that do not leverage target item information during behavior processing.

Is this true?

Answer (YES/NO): YES